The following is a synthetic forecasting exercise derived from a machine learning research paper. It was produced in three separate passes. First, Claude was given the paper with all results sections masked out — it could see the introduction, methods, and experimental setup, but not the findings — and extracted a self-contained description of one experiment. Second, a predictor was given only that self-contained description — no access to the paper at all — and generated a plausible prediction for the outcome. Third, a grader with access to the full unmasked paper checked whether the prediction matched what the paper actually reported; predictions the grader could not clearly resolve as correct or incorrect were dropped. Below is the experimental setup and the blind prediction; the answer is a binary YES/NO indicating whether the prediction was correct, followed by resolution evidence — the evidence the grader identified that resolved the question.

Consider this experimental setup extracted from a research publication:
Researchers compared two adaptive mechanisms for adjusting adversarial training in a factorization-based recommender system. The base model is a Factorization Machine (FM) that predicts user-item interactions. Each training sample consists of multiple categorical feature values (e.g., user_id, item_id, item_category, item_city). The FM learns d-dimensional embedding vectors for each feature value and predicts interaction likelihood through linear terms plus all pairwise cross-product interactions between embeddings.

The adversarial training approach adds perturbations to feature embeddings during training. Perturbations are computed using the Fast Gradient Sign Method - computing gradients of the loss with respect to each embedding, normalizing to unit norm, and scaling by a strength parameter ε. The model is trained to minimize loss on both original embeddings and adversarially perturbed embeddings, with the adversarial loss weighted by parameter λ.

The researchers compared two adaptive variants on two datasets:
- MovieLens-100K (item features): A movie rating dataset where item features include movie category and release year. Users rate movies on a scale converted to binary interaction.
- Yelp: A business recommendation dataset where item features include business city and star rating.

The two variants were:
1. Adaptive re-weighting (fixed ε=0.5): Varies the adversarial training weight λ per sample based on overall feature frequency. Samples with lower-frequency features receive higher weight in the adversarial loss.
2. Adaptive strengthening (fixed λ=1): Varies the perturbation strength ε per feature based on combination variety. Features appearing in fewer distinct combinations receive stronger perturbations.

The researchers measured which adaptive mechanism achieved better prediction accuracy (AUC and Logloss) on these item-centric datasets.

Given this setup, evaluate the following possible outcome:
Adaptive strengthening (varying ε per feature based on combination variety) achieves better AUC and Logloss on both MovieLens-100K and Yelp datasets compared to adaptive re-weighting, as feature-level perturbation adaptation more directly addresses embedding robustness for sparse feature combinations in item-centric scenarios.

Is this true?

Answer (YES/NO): NO